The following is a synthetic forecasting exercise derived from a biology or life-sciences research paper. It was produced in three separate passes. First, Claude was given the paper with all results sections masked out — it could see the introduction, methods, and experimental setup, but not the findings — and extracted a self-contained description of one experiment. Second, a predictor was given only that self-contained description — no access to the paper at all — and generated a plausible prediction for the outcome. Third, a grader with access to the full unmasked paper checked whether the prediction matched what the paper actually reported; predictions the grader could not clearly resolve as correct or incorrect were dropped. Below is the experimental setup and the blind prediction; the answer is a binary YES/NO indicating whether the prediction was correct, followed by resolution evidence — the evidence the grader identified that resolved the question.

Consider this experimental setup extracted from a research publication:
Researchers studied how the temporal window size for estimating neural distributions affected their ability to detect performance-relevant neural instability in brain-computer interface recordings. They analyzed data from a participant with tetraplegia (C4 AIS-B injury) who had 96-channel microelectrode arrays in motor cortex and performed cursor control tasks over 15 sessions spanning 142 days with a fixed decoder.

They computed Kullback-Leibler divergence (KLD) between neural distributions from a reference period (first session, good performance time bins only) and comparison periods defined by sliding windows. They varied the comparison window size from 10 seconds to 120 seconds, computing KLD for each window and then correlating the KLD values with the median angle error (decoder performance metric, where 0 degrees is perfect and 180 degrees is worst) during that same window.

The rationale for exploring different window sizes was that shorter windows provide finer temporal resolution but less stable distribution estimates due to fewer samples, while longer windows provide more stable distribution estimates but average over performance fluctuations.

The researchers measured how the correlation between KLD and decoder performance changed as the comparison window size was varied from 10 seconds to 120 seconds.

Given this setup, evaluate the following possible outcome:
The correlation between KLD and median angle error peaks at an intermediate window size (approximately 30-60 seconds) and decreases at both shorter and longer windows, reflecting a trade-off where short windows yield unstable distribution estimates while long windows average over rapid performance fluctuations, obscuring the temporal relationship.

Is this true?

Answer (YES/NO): NO